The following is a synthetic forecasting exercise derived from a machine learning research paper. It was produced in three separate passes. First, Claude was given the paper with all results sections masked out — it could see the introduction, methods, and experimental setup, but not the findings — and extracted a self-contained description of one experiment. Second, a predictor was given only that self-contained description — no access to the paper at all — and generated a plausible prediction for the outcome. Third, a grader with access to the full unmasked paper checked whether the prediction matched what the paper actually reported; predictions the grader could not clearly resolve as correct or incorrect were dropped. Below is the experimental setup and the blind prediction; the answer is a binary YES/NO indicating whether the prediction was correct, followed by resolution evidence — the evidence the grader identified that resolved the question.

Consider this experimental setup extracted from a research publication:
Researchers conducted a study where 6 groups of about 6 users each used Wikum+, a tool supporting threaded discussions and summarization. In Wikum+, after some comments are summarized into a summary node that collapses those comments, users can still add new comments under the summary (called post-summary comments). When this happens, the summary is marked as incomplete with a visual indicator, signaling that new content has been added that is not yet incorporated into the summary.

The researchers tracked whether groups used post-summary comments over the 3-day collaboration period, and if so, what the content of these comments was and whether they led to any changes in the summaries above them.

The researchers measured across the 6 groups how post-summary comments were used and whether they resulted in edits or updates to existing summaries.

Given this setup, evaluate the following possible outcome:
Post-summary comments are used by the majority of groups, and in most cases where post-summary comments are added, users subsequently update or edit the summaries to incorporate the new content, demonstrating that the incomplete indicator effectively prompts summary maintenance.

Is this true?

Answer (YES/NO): YES